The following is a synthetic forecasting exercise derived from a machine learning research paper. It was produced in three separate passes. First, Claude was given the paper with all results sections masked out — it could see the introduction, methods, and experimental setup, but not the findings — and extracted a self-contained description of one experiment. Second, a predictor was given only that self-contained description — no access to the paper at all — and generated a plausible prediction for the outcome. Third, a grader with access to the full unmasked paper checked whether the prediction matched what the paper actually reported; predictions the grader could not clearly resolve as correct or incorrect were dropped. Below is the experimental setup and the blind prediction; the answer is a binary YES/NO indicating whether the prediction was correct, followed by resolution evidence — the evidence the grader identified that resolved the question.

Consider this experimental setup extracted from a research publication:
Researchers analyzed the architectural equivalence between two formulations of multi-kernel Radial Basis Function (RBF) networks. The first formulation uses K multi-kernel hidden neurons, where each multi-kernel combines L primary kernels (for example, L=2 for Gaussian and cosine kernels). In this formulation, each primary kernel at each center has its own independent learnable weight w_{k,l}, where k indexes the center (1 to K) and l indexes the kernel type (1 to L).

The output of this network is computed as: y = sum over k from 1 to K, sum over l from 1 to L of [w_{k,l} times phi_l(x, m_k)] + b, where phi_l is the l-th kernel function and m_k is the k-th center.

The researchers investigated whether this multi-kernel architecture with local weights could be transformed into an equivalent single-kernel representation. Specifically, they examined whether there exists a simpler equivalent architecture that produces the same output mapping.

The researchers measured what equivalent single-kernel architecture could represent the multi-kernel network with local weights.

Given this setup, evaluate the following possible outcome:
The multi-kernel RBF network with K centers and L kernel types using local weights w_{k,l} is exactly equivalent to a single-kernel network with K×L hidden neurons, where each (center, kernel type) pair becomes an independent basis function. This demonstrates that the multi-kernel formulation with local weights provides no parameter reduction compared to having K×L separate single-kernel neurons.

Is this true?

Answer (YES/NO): YES